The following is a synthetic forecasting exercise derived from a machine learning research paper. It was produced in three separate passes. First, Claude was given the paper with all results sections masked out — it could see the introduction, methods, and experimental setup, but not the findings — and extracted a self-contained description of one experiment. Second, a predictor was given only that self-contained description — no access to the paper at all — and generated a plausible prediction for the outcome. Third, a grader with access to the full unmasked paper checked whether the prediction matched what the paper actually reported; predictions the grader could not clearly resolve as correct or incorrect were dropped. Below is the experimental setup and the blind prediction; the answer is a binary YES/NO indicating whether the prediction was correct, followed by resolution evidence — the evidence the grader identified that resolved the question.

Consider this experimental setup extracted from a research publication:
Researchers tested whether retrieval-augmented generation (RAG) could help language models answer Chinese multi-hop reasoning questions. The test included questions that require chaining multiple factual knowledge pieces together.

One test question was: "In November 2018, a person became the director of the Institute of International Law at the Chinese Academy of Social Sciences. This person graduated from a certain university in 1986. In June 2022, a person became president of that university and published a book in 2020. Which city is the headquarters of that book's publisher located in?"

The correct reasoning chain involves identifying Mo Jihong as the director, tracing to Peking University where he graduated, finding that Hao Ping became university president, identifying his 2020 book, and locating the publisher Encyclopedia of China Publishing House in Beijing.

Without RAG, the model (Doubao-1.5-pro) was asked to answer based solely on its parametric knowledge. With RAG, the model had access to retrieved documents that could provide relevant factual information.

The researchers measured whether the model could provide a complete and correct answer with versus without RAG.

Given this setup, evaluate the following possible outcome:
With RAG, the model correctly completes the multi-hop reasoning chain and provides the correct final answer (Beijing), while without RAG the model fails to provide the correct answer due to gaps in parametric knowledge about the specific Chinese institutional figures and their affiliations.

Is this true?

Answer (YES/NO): YES